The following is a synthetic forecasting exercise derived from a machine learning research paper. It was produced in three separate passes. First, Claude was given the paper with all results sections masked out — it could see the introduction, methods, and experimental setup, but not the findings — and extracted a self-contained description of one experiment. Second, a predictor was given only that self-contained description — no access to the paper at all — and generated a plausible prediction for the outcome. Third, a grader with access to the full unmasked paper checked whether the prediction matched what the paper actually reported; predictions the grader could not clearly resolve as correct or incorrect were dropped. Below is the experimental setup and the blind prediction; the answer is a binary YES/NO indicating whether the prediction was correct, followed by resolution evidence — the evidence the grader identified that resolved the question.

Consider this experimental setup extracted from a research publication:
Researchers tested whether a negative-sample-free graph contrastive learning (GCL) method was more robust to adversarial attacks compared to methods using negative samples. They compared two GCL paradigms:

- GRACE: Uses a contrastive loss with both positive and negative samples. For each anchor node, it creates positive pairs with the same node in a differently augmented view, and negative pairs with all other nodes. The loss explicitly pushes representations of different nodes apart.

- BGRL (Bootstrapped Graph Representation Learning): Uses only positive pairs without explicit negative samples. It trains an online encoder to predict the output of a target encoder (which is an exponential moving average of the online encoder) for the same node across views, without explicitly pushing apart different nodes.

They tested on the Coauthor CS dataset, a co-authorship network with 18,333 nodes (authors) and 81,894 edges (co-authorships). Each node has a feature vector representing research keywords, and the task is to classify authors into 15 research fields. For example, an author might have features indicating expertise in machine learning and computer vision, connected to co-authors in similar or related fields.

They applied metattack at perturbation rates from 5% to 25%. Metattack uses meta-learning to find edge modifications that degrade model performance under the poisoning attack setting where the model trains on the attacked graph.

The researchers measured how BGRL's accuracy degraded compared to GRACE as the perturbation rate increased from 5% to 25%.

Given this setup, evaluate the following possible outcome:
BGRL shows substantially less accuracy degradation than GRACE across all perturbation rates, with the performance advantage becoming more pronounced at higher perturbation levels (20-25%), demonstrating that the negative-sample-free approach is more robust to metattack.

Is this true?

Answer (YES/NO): NO